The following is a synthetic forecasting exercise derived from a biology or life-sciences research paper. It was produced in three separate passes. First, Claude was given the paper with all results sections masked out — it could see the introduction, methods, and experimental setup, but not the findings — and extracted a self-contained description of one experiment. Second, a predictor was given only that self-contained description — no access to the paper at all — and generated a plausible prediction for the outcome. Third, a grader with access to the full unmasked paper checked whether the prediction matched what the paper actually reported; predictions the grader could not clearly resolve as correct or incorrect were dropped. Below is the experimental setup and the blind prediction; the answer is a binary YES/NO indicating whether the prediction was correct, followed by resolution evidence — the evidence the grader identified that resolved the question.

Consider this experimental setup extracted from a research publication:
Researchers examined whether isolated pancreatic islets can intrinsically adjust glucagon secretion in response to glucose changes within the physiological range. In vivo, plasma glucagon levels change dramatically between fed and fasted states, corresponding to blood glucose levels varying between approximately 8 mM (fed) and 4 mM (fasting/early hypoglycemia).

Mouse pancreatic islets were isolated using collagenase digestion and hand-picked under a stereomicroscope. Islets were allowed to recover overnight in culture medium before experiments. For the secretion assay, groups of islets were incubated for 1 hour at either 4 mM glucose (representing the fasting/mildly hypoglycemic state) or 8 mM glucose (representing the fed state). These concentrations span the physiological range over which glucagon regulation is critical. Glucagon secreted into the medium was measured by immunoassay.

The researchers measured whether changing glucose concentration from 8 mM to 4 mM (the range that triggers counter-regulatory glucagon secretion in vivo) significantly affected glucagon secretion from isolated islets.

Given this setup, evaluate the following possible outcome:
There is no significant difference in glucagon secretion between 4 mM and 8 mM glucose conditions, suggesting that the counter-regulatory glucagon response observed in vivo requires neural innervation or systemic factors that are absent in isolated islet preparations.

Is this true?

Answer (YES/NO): YES